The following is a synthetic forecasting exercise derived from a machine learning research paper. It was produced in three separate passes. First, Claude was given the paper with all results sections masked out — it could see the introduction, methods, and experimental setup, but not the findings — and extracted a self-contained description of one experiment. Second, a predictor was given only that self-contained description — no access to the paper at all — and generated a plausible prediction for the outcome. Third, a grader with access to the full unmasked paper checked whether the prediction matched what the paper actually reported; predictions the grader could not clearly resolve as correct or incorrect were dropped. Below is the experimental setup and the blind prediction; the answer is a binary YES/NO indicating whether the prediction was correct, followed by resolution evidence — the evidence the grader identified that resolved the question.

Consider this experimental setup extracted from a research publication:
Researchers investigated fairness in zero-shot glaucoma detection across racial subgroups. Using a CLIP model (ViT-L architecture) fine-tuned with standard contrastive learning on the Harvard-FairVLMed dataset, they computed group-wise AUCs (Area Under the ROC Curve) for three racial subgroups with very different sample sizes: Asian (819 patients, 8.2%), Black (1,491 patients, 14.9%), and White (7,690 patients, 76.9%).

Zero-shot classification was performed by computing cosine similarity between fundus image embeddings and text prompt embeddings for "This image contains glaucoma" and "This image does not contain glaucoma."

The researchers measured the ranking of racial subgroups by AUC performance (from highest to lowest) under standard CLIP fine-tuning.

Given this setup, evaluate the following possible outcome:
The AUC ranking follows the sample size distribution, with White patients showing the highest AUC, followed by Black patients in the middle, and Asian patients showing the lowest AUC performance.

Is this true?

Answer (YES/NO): NO